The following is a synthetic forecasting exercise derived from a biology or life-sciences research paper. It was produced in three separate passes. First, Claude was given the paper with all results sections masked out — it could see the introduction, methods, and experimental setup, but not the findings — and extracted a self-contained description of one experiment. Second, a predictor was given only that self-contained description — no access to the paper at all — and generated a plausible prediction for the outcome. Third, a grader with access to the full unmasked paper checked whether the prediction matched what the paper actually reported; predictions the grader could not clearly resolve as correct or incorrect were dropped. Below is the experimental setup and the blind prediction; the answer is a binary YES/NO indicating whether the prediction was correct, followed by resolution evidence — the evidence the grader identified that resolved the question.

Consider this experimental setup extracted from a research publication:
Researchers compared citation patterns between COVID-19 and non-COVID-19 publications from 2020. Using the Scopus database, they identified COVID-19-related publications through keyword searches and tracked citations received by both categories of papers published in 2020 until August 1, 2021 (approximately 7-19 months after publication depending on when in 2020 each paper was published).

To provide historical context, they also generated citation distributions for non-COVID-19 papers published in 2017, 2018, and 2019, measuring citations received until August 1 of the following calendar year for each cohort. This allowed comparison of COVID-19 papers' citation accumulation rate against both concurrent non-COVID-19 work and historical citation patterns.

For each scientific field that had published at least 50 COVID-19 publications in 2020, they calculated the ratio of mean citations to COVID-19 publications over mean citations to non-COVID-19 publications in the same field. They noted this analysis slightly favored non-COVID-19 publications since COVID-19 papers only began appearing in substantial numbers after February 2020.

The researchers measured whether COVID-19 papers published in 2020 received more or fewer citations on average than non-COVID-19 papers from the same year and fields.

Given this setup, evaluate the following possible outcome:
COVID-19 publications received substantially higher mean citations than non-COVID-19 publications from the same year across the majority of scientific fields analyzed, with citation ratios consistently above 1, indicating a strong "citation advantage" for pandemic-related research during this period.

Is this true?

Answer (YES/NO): YES